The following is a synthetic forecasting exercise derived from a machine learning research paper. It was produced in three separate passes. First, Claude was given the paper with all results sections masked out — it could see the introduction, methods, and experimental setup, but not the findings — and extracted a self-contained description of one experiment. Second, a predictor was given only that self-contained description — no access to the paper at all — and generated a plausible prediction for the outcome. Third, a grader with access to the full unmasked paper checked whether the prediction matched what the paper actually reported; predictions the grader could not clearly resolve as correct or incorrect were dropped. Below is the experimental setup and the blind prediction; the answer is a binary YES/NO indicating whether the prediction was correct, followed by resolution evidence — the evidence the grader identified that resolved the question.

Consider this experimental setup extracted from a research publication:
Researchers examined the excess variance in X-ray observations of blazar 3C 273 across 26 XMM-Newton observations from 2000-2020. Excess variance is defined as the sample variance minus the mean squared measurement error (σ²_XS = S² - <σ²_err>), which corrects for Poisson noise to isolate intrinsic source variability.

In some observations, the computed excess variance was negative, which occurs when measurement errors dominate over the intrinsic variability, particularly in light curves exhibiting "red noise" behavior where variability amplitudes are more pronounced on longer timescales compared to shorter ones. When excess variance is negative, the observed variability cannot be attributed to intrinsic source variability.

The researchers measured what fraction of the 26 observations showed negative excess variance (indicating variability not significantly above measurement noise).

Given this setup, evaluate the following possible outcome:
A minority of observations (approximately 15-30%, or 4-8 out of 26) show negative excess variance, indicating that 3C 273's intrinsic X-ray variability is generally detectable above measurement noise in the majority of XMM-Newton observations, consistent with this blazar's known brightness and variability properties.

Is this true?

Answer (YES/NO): YES